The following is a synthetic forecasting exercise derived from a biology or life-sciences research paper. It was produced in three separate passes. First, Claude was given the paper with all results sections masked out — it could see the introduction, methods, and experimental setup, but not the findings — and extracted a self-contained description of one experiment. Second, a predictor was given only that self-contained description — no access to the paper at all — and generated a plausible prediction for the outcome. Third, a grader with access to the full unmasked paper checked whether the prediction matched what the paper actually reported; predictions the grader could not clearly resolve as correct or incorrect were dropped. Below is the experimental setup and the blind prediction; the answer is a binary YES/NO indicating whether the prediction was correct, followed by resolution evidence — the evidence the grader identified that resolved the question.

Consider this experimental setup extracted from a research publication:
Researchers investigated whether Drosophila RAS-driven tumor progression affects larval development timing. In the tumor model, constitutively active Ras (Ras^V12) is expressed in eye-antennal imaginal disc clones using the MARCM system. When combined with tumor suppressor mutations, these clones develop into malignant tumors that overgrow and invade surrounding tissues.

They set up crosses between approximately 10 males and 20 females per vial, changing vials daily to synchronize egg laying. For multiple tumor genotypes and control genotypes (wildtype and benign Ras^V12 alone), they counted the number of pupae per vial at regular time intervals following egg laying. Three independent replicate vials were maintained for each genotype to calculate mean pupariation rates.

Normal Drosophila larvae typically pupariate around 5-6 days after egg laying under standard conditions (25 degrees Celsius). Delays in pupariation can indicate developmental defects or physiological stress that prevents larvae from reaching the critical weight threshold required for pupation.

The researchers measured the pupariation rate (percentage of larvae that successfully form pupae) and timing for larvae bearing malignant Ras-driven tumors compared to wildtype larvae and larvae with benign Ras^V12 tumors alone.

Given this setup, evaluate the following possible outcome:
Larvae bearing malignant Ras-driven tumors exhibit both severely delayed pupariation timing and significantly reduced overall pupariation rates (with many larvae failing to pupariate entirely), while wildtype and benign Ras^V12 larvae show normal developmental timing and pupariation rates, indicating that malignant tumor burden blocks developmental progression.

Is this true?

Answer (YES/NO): YES